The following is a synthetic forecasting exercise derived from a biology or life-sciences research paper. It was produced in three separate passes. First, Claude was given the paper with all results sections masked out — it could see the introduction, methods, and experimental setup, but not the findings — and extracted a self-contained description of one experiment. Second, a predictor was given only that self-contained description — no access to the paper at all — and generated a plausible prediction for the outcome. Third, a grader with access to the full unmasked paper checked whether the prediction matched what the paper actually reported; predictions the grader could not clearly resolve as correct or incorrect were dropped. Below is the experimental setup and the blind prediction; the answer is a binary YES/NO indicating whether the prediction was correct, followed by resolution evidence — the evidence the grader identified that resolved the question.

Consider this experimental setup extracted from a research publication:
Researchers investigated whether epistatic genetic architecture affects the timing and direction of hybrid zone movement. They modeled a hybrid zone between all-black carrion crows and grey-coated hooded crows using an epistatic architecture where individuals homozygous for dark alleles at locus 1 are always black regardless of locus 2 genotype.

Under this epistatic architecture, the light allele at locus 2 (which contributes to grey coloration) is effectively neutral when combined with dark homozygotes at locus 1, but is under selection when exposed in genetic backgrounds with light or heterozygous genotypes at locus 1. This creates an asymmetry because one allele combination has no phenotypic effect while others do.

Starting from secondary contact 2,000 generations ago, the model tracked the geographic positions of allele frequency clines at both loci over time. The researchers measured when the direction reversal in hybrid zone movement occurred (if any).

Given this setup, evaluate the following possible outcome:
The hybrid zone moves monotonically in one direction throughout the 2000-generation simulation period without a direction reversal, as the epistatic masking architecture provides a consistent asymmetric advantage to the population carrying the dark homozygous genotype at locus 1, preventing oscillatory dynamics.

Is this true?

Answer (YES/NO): NO